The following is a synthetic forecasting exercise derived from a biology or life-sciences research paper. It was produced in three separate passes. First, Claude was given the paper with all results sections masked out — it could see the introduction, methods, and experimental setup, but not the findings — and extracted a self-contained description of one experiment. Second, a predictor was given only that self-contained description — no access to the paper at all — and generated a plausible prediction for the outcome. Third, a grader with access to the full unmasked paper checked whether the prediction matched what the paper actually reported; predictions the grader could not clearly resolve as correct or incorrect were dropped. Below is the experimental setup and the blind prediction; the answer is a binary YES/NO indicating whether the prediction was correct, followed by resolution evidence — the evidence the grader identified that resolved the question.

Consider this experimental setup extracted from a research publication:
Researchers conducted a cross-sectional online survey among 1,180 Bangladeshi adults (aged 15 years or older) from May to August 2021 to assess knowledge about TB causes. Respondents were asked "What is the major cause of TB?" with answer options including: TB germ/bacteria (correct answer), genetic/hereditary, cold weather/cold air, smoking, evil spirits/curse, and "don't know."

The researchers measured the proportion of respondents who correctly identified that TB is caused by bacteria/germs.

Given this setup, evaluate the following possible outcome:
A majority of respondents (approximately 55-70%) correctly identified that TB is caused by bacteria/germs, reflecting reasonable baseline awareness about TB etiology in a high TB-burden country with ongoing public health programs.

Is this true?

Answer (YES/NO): NO